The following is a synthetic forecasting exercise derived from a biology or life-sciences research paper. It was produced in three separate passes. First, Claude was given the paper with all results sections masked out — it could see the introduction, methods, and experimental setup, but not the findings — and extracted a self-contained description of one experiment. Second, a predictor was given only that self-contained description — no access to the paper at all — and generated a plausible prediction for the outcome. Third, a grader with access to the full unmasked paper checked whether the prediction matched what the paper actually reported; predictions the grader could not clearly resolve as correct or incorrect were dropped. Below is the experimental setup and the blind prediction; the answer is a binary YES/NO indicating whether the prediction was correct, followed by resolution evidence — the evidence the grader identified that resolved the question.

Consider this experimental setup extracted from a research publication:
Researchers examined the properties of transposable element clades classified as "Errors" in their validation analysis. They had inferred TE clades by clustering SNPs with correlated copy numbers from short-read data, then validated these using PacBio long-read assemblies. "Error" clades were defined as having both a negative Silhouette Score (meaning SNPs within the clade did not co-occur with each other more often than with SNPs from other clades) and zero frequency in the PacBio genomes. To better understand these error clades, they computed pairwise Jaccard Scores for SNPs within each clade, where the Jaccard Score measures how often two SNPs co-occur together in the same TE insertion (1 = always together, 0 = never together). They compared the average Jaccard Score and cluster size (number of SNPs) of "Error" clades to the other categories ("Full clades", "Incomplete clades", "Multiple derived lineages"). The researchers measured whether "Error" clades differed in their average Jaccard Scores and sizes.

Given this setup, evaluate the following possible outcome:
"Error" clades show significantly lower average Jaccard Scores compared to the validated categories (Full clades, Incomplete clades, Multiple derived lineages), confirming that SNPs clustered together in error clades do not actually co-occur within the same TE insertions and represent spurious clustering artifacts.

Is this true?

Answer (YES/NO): NO